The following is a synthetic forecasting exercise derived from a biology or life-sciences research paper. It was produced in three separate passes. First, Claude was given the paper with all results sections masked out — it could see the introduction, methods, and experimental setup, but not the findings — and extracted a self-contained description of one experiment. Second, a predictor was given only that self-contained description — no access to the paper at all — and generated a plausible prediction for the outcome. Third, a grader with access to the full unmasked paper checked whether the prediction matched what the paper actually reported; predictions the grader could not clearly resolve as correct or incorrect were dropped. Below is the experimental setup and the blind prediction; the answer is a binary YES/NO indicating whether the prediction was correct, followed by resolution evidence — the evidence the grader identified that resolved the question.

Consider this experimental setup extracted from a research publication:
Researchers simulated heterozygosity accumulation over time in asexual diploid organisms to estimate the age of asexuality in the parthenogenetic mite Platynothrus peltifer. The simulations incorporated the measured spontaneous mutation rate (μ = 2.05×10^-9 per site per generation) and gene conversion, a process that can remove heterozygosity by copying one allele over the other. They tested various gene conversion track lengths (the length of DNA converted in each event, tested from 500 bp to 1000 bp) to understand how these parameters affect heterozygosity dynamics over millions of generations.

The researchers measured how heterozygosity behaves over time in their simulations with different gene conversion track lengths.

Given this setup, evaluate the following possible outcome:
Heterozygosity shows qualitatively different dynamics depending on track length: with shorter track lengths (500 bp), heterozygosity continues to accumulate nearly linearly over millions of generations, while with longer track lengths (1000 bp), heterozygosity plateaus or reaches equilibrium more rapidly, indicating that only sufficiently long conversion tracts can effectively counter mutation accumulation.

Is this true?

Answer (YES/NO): NO